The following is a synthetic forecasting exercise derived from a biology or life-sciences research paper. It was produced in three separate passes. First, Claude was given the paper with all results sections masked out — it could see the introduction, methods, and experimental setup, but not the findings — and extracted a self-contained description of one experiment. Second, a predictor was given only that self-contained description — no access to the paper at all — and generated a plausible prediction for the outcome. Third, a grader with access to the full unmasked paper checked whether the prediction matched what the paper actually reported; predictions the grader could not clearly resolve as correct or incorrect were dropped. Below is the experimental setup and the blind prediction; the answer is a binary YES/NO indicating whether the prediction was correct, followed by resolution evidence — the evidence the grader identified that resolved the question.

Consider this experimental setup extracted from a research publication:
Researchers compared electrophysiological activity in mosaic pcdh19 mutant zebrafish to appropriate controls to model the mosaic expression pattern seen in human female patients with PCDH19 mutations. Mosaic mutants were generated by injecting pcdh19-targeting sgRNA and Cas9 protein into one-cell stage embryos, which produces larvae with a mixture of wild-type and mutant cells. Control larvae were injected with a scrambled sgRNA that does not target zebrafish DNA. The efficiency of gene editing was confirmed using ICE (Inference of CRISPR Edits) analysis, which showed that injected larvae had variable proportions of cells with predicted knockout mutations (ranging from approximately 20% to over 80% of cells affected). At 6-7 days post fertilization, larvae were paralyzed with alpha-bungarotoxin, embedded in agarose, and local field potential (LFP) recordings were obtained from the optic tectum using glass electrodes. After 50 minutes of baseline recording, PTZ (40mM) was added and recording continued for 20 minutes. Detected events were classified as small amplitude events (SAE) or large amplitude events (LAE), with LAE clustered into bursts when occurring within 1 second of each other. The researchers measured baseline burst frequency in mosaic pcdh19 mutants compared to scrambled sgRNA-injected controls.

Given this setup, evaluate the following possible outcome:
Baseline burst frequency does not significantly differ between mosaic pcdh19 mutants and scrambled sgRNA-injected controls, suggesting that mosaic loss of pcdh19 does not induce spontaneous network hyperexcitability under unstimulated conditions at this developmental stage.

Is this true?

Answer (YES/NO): NO